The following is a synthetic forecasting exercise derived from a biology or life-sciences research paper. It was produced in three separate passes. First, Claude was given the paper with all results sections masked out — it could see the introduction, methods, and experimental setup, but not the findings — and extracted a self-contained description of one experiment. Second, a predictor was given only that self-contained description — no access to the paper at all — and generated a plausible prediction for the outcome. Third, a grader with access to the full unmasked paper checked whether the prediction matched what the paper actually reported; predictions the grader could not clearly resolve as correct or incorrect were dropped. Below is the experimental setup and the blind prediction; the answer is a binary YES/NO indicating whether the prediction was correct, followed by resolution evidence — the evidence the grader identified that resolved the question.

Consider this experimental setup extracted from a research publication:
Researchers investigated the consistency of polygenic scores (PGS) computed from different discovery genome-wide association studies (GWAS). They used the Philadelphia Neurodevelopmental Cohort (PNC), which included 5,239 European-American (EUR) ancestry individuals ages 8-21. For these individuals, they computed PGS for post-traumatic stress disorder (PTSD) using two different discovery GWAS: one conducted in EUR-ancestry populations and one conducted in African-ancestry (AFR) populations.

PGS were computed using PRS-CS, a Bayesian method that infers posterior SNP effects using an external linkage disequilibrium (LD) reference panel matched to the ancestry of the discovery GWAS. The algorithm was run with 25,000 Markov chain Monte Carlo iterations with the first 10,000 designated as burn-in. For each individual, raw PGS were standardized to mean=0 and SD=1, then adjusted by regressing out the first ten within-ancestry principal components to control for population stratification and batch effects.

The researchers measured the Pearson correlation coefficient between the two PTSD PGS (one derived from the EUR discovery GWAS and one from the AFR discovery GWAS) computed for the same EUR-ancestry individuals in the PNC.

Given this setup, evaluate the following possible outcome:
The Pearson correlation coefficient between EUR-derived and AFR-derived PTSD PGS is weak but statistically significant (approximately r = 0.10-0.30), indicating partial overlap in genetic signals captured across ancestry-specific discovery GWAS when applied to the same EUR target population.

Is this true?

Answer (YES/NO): NO